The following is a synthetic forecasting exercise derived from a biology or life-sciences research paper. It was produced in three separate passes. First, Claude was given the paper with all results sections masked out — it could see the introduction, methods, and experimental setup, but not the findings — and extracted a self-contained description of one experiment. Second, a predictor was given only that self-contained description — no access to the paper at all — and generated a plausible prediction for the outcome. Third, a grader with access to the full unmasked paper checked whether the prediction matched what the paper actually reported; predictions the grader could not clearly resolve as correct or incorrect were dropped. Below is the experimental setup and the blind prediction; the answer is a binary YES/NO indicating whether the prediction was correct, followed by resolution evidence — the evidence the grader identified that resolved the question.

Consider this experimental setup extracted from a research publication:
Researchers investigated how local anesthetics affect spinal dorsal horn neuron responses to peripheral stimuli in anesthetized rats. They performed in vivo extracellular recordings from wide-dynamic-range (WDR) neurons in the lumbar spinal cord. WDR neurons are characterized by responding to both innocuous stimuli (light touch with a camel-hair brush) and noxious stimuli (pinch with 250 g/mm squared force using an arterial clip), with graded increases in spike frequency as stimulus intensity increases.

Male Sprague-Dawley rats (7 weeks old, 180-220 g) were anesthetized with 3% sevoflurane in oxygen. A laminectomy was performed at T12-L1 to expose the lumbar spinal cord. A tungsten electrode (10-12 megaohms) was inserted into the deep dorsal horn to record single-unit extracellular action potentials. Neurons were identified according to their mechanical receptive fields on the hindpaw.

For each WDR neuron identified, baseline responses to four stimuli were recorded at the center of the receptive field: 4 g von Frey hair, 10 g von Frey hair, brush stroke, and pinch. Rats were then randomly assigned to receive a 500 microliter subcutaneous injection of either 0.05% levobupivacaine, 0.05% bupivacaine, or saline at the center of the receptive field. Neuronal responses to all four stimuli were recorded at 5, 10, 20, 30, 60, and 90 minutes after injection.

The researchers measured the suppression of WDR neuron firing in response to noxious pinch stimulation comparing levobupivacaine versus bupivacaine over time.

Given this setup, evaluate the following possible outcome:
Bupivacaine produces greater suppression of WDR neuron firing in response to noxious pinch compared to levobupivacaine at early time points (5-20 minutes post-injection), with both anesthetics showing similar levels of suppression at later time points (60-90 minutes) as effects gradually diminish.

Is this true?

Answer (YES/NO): NO